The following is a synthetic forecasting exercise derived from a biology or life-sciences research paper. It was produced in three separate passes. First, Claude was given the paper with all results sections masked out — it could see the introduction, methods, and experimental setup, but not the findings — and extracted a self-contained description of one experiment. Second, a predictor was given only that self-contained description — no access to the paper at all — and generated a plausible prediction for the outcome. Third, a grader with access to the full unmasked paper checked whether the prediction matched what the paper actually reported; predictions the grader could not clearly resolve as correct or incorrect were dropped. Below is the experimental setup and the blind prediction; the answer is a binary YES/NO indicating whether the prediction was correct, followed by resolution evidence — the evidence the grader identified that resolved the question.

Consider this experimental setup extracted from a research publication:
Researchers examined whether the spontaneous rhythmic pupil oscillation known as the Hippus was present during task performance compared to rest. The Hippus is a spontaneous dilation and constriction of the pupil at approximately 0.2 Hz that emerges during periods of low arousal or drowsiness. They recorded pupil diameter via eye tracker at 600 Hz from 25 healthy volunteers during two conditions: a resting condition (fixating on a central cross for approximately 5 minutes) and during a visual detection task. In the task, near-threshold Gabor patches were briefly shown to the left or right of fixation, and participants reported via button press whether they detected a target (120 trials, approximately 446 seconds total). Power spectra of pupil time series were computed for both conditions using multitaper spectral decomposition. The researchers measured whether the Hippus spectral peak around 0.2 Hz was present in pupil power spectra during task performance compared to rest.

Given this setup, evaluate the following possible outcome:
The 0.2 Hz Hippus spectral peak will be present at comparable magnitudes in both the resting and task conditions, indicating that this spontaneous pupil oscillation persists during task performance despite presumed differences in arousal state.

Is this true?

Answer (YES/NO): NO